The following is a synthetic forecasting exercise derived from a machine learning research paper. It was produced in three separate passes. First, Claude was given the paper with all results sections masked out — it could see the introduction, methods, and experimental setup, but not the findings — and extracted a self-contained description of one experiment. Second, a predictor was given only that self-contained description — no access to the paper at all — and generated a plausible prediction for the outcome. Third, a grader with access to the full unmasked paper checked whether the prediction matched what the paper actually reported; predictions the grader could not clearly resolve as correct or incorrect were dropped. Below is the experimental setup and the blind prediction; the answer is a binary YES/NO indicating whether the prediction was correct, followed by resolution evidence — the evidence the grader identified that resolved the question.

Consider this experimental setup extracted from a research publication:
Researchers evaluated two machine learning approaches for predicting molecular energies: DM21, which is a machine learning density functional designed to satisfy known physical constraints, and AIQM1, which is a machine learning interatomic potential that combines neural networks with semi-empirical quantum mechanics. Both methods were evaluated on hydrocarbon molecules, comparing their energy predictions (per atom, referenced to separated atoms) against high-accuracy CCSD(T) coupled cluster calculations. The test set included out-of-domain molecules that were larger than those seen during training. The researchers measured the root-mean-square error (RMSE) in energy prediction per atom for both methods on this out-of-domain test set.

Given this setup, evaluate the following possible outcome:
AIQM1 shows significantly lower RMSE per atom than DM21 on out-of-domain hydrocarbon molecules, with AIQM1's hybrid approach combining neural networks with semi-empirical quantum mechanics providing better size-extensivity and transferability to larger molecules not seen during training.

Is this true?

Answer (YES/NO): YES